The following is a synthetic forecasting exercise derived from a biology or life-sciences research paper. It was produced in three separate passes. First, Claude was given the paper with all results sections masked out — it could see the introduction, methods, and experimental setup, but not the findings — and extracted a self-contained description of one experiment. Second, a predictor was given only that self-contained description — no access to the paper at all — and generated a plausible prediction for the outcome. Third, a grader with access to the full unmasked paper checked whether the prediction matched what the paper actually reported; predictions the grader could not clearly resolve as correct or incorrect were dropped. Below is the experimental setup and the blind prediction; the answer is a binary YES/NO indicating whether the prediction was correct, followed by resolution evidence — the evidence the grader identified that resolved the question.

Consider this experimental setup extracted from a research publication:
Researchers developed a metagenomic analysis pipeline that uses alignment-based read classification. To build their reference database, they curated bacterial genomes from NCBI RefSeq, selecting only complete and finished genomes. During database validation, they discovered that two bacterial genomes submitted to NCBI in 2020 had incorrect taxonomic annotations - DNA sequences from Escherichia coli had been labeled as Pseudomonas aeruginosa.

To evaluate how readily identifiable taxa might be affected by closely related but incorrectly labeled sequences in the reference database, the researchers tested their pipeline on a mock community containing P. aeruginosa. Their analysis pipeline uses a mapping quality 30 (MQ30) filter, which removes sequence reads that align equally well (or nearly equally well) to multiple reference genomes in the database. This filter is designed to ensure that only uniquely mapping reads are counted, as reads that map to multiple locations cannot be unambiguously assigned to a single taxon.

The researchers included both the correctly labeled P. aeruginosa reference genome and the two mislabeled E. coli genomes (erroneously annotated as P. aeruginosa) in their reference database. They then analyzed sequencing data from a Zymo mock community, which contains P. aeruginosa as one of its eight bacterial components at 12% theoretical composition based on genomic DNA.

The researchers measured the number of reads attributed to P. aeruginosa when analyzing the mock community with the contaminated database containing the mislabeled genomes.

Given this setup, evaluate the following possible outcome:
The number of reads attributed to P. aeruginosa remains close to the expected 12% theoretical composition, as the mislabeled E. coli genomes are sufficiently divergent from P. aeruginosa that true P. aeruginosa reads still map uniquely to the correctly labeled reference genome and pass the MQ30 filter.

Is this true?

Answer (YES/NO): NO